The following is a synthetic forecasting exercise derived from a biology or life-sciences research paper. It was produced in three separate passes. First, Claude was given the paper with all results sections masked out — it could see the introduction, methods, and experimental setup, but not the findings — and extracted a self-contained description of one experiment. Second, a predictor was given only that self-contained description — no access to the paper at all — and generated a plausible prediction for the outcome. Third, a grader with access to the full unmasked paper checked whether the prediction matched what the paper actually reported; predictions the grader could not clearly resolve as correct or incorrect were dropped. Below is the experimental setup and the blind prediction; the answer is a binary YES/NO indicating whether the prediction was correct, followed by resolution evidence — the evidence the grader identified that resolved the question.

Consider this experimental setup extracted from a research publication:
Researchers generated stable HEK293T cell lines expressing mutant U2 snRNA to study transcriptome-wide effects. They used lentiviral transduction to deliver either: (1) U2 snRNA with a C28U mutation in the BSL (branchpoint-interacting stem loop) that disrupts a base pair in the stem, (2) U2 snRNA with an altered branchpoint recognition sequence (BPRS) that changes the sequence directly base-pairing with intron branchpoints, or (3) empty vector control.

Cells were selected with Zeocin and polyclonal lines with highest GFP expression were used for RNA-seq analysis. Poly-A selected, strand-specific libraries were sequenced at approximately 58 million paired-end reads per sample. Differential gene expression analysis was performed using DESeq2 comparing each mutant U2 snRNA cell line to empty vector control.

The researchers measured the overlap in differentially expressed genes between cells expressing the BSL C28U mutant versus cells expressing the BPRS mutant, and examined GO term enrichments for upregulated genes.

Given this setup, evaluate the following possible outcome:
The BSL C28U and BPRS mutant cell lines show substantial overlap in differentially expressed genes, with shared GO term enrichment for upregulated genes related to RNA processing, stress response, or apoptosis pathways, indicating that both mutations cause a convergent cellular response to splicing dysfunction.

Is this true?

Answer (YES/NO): YES